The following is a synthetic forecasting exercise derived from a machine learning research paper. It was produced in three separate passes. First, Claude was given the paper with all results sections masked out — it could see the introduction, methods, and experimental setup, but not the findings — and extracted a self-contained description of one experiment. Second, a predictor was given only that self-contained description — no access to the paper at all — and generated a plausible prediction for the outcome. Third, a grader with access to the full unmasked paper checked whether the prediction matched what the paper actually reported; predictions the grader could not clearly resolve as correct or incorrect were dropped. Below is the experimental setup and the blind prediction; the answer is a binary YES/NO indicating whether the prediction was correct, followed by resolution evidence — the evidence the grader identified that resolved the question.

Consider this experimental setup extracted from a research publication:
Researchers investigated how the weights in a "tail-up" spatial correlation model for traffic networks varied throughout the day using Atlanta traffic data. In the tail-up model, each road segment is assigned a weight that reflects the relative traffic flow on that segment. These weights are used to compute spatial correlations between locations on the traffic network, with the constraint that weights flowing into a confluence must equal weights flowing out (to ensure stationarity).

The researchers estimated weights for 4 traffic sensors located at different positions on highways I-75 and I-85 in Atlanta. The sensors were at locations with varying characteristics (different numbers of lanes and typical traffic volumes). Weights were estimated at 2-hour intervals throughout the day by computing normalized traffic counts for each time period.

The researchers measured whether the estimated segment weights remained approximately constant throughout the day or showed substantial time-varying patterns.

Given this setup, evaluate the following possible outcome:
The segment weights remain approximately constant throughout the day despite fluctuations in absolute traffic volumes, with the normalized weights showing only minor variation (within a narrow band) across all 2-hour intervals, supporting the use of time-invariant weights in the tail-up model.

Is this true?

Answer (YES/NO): NO